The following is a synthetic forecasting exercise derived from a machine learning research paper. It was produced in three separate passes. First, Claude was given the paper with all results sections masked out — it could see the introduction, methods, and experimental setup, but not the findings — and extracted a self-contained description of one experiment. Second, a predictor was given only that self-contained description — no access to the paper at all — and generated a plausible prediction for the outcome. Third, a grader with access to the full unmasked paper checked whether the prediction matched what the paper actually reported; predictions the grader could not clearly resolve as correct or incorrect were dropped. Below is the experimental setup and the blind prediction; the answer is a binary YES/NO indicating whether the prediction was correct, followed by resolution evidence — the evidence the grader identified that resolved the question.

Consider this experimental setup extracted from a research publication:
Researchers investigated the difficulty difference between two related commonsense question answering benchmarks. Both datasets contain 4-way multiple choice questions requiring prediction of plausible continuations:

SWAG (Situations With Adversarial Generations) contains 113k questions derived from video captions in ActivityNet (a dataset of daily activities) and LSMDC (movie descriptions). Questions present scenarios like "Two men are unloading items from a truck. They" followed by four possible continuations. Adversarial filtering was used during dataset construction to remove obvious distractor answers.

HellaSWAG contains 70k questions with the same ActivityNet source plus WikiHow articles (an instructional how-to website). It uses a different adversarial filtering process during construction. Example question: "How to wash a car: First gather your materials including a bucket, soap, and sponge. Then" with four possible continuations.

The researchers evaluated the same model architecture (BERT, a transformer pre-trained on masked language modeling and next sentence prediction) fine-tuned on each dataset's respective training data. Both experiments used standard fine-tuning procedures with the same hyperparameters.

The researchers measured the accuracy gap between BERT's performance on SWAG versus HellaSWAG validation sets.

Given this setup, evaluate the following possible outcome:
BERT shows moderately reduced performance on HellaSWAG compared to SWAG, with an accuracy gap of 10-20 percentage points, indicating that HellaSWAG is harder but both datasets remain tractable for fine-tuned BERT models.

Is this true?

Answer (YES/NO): NO